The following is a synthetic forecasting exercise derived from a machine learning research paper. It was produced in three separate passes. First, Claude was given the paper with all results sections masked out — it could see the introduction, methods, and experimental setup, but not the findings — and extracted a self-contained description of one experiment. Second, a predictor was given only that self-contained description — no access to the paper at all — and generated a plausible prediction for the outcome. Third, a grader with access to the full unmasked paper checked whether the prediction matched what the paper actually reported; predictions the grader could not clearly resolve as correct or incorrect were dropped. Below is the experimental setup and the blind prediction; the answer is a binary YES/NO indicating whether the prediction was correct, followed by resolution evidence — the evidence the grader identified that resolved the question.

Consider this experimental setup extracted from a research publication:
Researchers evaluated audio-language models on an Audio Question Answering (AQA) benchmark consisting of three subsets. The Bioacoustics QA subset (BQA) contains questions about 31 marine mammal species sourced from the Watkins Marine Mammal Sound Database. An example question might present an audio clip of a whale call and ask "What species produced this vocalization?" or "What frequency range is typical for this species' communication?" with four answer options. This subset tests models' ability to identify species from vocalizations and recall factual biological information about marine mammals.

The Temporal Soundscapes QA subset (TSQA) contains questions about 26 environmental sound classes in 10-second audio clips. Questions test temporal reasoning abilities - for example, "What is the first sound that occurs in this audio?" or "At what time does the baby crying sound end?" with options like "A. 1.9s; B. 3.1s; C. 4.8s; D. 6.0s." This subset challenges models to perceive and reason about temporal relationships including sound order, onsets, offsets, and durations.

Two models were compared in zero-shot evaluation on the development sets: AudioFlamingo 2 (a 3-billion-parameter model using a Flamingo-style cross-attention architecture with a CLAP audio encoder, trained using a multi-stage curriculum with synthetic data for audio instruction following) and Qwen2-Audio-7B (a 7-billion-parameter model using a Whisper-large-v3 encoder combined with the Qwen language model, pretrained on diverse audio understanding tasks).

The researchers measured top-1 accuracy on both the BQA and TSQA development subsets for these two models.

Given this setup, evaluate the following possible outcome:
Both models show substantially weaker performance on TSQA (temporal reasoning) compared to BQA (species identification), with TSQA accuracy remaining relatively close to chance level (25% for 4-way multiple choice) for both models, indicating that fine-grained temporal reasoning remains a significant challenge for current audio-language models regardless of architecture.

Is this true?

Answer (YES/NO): NO